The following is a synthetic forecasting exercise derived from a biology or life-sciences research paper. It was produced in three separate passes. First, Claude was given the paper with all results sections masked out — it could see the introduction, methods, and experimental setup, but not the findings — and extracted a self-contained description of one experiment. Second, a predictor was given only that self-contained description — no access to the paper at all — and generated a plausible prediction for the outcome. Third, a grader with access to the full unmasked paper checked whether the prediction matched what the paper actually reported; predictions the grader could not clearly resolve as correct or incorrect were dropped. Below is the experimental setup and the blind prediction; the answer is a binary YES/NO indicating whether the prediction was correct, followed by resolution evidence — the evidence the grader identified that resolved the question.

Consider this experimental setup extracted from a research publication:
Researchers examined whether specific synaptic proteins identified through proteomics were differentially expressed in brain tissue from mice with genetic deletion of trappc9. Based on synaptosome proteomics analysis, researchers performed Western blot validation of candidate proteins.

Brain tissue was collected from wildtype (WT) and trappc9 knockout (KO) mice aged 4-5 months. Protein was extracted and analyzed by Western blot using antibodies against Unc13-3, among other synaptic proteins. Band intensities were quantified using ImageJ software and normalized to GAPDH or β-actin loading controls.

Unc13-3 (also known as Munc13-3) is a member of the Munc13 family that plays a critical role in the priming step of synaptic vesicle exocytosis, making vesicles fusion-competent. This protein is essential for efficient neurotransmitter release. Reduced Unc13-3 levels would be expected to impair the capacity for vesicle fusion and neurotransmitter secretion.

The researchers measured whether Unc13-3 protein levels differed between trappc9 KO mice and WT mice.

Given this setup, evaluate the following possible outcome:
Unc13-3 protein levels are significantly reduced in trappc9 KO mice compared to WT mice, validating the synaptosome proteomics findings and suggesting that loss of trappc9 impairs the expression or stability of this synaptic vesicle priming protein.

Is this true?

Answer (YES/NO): NO